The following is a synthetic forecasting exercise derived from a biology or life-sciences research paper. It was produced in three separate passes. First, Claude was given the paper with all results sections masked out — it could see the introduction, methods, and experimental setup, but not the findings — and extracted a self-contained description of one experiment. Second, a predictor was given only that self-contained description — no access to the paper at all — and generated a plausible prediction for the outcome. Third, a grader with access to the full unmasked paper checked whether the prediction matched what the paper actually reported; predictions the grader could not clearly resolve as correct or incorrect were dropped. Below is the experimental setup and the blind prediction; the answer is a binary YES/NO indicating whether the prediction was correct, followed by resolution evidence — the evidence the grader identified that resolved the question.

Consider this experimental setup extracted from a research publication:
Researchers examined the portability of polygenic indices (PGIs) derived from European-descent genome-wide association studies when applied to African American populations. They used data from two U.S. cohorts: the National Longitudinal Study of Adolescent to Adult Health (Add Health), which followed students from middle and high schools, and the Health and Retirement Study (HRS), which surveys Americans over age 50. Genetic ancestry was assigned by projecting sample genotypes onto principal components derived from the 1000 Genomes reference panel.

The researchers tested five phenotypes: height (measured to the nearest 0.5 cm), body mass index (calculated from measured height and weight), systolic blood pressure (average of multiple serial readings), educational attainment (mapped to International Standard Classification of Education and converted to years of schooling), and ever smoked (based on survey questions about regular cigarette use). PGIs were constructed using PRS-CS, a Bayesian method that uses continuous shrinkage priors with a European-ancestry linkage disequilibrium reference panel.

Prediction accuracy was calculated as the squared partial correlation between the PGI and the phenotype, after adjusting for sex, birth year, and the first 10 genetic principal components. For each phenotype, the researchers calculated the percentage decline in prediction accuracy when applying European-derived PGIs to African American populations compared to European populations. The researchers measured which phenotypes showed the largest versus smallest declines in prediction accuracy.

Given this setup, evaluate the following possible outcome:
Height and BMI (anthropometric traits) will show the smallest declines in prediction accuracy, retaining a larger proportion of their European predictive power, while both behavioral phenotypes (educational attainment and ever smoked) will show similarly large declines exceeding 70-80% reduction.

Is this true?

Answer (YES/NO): NO